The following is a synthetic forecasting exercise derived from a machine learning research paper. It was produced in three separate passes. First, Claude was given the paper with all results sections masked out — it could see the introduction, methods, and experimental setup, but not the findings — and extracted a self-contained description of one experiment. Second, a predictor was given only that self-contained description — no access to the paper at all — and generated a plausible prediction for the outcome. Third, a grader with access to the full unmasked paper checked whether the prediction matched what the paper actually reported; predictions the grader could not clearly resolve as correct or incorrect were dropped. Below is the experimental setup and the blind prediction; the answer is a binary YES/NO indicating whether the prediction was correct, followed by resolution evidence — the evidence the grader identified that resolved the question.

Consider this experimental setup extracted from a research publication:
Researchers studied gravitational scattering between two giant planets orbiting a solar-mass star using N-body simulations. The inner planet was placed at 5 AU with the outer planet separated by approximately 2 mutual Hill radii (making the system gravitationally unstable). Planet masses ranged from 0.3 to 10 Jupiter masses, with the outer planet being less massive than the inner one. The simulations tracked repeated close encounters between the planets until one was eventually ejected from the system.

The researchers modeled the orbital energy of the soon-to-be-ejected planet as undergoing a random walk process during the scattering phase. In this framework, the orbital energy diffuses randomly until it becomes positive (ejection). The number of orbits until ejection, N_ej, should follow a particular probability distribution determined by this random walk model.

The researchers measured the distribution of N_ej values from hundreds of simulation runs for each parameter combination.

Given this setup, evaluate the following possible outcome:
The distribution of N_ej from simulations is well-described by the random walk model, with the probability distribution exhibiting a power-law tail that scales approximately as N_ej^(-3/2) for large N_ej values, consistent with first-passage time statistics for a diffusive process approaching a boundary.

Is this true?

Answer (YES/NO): YES